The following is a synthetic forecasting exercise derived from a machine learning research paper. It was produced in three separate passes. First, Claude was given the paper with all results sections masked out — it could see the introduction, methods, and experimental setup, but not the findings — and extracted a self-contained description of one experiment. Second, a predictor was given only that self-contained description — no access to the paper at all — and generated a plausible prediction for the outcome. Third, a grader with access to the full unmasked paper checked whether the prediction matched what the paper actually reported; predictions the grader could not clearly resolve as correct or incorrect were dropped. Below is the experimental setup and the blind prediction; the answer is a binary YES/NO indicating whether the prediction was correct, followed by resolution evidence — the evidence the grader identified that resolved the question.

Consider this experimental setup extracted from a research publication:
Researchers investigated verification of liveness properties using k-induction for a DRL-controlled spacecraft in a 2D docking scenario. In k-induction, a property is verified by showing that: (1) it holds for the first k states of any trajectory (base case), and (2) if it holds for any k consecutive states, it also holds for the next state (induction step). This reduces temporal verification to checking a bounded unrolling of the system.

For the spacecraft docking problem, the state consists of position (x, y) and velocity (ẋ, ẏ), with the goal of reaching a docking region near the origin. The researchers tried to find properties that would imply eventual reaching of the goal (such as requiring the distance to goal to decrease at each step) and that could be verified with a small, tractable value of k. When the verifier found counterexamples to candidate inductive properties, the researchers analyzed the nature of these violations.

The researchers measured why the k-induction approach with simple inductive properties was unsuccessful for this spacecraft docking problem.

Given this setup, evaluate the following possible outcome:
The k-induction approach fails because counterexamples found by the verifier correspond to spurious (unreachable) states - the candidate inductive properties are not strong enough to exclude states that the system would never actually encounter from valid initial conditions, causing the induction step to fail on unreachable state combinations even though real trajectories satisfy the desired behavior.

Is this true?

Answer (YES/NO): NO